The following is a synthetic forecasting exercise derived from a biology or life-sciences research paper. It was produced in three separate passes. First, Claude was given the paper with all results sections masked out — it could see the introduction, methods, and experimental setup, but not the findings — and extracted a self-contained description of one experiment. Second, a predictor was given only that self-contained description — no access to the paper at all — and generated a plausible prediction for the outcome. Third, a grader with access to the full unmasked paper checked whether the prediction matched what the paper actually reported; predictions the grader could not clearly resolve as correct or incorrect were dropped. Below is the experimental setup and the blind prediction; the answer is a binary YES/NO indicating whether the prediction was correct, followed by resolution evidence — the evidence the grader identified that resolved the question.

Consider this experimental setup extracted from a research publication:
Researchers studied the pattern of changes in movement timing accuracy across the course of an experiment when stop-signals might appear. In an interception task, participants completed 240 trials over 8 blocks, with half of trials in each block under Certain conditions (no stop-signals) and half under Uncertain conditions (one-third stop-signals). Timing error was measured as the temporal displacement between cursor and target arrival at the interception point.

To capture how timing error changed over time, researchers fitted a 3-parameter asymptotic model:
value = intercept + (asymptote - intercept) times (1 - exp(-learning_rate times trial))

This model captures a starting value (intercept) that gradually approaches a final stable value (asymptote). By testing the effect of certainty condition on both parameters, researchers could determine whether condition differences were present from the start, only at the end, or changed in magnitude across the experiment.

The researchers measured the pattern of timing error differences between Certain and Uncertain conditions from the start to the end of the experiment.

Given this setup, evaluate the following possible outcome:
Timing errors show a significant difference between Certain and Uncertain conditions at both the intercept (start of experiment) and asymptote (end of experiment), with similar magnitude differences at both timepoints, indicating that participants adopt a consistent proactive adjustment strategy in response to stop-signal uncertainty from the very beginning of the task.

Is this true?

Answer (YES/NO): NO